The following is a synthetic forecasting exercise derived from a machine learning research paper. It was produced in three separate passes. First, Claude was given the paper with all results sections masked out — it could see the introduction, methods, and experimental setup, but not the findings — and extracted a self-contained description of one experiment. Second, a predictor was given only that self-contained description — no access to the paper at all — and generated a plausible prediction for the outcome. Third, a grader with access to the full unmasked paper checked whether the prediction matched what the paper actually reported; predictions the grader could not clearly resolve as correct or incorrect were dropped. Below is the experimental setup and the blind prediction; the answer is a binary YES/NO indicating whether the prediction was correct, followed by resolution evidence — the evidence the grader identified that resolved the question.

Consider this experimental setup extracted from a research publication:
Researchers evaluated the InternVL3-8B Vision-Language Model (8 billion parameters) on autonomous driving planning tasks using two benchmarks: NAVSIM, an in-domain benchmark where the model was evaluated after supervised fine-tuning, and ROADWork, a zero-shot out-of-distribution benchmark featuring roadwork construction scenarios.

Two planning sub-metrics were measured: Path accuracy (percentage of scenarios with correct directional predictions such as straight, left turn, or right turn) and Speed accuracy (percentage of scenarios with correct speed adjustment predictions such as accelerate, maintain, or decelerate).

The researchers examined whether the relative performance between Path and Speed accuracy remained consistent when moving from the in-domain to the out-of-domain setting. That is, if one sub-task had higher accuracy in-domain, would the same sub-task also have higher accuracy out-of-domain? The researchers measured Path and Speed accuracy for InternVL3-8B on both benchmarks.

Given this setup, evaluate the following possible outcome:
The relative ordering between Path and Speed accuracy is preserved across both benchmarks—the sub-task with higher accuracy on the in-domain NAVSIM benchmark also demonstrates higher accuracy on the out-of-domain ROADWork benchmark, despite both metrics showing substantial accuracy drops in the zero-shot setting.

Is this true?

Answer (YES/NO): NO